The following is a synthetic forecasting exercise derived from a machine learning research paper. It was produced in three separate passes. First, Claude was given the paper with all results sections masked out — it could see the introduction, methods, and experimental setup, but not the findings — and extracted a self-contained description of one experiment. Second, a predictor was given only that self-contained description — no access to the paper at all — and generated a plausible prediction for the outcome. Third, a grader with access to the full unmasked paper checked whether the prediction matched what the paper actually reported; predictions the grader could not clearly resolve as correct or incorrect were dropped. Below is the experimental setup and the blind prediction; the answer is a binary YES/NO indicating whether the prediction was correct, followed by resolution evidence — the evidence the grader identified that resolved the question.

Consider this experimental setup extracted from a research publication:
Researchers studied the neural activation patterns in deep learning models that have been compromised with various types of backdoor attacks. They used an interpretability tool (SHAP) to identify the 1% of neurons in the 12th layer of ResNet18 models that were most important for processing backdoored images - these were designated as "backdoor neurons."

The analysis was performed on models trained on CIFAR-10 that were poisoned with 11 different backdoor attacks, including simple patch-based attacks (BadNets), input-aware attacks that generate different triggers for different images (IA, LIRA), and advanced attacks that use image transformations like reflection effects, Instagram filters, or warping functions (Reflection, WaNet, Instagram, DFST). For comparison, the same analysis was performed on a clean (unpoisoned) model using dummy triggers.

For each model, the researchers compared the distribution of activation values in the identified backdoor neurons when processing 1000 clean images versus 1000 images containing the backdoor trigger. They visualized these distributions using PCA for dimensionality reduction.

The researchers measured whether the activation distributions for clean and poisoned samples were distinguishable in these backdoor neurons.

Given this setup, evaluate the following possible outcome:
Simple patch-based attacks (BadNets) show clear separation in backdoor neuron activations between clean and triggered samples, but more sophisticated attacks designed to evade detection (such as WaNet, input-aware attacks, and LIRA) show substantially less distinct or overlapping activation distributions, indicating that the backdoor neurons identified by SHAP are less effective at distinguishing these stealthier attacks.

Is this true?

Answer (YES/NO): NO